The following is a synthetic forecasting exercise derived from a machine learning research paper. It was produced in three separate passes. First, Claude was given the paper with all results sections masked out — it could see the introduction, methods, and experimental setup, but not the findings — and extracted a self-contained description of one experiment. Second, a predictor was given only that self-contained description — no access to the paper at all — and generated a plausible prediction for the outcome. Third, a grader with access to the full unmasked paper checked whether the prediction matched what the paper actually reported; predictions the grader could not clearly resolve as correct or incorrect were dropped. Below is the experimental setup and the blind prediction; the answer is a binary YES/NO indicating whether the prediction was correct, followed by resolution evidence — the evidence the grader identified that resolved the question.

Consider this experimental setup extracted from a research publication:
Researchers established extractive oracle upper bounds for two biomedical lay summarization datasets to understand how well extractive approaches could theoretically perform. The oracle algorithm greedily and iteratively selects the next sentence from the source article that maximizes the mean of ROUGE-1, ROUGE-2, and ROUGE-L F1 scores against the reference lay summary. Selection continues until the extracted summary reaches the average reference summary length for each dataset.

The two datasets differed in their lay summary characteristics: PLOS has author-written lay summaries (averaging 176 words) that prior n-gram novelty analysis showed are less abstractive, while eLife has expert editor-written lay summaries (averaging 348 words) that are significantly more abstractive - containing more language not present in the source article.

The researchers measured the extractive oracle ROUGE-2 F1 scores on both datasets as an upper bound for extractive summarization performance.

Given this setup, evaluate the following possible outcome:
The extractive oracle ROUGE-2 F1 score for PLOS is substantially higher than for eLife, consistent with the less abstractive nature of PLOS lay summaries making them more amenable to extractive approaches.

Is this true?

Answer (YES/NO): YES